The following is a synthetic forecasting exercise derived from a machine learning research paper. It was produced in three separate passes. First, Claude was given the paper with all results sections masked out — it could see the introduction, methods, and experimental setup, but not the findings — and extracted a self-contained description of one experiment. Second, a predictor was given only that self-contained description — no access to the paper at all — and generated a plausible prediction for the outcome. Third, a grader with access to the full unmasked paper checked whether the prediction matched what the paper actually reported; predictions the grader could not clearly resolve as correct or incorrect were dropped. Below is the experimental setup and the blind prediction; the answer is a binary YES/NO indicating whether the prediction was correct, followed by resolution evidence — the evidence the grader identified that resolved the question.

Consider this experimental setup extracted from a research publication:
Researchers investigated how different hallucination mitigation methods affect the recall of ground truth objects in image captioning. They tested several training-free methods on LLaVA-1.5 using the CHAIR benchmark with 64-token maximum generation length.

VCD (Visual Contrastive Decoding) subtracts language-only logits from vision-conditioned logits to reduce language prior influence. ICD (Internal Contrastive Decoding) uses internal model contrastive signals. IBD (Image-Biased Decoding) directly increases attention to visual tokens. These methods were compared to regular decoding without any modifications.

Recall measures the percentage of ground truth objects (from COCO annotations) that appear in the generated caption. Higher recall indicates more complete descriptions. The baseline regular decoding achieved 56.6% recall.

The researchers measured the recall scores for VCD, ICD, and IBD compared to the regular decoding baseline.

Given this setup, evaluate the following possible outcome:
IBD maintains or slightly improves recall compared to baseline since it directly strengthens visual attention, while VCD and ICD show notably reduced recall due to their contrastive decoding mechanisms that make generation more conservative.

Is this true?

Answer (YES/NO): NO